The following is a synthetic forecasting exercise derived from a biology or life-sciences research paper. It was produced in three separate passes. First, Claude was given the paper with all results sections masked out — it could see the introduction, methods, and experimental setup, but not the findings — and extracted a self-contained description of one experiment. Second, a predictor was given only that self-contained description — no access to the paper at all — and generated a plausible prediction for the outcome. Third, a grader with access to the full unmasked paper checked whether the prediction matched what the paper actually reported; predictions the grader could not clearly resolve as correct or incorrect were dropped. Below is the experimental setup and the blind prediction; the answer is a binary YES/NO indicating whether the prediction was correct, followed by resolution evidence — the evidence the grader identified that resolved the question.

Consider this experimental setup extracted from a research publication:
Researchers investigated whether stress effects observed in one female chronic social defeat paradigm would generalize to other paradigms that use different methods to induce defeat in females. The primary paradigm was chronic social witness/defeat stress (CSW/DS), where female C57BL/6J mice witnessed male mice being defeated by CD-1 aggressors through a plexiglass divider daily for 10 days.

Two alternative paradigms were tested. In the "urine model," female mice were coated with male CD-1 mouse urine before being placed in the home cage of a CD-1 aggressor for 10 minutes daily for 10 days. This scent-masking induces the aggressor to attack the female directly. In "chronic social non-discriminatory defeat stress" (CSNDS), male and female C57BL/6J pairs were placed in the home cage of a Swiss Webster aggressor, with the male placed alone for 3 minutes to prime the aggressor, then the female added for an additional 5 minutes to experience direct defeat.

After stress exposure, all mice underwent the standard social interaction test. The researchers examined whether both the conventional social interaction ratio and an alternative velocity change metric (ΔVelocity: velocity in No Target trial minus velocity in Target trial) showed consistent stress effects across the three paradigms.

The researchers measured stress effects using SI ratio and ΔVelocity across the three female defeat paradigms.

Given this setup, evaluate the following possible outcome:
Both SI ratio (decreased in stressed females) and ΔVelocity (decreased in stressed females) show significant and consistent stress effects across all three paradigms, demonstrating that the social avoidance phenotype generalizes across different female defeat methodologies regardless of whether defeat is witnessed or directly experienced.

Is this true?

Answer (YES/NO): NO